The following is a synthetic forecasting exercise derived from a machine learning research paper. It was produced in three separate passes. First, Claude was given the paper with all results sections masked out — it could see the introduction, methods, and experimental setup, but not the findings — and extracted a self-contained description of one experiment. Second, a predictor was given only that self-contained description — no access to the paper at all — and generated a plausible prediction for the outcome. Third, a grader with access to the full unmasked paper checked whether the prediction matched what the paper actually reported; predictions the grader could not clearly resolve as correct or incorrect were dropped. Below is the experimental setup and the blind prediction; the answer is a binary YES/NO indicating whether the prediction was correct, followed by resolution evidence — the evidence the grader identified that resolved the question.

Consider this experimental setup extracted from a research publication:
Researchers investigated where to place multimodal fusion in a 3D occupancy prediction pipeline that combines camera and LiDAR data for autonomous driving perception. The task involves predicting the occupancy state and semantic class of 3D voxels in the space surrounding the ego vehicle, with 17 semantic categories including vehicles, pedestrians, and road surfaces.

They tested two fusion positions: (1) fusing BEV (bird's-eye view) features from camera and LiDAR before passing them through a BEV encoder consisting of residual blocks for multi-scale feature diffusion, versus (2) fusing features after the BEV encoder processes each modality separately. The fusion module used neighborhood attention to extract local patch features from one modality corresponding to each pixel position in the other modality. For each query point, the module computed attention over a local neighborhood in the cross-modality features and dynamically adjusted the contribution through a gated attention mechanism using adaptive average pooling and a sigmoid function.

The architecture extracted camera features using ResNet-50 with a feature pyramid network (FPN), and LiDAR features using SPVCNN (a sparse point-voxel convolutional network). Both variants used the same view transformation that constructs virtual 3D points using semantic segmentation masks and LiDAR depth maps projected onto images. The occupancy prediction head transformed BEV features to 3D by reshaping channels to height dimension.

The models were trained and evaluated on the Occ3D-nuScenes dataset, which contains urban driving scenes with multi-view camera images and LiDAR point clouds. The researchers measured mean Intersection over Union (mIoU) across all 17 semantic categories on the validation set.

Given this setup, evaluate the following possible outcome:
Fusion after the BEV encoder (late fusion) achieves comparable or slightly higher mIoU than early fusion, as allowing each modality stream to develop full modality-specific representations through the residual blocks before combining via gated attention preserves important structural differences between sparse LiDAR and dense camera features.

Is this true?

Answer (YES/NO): NO